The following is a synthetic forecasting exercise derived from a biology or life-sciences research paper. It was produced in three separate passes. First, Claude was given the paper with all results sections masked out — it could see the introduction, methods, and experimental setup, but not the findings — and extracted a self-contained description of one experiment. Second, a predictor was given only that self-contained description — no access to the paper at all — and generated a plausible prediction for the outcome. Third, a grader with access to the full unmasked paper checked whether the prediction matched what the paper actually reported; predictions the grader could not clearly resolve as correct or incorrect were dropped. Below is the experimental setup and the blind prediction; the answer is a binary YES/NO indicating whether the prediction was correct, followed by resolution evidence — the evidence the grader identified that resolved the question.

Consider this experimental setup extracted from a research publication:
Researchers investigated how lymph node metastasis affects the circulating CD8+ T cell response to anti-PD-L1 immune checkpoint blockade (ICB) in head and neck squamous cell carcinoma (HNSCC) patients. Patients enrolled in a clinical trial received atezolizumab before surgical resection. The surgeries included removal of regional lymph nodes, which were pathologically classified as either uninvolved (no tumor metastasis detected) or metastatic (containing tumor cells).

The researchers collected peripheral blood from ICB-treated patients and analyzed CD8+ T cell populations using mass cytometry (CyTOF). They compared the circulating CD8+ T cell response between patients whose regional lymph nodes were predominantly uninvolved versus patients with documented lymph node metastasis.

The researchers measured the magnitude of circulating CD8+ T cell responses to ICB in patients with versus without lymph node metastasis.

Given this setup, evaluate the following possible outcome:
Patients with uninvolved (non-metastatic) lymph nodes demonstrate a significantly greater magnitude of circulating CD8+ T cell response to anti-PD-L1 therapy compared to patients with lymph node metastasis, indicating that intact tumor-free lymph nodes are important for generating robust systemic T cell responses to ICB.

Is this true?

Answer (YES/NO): YES